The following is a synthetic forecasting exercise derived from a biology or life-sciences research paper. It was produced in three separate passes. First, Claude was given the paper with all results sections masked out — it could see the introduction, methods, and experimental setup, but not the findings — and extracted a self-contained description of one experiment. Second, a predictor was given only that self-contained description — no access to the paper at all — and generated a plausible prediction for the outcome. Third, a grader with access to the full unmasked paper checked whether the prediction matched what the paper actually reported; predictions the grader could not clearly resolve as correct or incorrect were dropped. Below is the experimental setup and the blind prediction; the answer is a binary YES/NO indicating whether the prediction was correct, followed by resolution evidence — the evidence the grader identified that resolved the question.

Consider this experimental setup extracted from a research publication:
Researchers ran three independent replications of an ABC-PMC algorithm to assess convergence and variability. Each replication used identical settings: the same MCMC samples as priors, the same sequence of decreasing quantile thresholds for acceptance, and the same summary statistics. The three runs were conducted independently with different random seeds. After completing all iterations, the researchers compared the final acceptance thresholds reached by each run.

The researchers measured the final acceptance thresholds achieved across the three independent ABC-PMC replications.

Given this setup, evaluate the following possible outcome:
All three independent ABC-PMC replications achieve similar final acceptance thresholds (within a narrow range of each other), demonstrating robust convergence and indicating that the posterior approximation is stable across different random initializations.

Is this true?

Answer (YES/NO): NO